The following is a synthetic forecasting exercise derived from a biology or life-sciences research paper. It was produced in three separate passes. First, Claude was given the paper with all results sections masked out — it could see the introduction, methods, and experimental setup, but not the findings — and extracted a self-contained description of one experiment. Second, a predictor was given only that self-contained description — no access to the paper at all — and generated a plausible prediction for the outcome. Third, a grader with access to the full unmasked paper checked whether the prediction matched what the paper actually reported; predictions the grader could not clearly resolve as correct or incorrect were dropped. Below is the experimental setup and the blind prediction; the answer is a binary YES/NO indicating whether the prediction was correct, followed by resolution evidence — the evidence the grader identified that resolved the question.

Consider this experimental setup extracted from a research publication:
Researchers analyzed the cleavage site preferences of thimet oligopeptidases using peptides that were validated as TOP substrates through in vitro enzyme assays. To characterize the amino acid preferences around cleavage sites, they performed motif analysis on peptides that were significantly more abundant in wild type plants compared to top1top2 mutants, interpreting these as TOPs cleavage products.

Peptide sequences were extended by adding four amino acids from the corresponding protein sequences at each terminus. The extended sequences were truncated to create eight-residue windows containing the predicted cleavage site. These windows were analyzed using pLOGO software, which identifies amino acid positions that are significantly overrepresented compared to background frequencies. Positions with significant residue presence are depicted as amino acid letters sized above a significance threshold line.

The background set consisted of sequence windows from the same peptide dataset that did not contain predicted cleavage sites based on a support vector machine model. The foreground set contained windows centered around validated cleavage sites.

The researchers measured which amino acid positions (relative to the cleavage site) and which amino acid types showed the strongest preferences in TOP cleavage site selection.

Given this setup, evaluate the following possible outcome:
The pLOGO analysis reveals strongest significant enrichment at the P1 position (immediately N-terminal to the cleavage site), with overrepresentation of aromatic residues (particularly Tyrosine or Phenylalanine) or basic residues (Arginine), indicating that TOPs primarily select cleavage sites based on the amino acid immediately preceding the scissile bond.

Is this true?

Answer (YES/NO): NO